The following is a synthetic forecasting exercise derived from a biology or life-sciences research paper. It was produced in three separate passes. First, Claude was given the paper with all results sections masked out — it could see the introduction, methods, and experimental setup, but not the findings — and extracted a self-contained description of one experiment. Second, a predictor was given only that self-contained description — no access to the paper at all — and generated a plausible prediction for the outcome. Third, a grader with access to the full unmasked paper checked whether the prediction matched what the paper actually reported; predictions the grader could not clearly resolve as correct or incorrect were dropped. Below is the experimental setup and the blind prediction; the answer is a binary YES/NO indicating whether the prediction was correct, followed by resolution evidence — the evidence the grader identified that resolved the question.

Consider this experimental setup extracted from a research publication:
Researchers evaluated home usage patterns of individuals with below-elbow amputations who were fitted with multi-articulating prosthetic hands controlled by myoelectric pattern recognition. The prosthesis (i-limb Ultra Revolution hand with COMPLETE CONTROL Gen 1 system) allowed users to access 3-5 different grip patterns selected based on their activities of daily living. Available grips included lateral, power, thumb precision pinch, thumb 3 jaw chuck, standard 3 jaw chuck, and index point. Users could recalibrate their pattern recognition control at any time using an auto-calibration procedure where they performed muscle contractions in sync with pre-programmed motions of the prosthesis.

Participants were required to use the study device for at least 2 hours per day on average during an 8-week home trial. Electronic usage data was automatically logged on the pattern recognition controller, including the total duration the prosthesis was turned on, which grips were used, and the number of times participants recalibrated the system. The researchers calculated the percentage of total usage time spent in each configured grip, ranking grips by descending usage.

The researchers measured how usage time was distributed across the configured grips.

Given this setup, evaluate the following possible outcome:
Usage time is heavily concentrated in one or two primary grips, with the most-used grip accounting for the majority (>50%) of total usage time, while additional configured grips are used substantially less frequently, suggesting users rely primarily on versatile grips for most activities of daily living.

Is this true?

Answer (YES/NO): YES